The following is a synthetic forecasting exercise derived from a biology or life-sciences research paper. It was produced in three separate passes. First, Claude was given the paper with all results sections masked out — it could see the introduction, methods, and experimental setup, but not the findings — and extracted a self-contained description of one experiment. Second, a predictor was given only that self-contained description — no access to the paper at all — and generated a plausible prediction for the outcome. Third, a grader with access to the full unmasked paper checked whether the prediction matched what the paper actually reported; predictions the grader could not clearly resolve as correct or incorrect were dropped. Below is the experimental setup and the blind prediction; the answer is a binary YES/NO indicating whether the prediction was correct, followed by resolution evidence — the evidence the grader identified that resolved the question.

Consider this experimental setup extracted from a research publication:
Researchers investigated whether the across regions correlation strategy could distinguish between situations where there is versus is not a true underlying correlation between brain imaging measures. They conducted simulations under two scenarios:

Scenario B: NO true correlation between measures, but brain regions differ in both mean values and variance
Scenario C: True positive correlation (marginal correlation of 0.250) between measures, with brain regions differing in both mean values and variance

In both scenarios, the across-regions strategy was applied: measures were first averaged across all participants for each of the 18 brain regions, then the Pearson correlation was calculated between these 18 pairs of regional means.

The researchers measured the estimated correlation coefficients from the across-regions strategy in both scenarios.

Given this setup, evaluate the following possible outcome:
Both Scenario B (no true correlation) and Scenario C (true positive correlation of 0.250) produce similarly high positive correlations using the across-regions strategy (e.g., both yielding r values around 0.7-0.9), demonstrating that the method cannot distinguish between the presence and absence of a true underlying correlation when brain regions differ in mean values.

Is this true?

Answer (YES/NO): YES